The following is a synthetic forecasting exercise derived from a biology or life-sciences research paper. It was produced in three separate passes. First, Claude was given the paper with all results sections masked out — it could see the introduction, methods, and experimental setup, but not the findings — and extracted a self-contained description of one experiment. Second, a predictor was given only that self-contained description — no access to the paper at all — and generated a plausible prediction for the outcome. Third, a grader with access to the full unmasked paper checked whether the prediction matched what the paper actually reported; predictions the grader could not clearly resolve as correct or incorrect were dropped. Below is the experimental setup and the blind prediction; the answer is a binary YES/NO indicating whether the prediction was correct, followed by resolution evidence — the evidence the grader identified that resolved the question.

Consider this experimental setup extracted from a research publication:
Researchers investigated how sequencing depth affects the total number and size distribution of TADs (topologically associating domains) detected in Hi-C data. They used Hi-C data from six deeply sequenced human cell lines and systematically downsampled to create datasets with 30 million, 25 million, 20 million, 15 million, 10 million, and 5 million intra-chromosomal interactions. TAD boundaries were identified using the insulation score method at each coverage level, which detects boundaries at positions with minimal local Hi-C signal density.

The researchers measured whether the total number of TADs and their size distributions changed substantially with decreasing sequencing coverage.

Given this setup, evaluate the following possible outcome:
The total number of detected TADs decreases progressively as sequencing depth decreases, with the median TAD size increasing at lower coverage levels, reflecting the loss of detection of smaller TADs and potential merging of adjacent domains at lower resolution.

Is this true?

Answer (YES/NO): NO